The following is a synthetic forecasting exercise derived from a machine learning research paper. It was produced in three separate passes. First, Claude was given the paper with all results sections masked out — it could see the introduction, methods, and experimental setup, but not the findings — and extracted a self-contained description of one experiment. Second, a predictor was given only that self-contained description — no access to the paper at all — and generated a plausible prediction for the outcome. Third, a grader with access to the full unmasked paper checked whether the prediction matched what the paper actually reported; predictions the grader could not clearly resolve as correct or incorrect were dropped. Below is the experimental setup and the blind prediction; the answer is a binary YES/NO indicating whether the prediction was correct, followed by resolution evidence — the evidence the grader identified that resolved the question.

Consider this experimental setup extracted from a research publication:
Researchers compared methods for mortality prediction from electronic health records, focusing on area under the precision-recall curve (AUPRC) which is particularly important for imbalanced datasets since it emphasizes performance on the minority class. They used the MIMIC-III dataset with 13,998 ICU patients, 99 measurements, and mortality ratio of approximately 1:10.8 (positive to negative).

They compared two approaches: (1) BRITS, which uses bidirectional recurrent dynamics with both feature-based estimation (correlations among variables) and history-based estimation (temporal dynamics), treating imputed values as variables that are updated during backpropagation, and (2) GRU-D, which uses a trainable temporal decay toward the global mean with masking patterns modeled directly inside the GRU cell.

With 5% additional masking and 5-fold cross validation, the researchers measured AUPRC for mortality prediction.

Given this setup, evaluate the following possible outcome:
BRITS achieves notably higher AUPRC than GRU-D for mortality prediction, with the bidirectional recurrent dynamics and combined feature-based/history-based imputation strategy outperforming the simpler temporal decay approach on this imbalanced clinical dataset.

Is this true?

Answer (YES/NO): YES